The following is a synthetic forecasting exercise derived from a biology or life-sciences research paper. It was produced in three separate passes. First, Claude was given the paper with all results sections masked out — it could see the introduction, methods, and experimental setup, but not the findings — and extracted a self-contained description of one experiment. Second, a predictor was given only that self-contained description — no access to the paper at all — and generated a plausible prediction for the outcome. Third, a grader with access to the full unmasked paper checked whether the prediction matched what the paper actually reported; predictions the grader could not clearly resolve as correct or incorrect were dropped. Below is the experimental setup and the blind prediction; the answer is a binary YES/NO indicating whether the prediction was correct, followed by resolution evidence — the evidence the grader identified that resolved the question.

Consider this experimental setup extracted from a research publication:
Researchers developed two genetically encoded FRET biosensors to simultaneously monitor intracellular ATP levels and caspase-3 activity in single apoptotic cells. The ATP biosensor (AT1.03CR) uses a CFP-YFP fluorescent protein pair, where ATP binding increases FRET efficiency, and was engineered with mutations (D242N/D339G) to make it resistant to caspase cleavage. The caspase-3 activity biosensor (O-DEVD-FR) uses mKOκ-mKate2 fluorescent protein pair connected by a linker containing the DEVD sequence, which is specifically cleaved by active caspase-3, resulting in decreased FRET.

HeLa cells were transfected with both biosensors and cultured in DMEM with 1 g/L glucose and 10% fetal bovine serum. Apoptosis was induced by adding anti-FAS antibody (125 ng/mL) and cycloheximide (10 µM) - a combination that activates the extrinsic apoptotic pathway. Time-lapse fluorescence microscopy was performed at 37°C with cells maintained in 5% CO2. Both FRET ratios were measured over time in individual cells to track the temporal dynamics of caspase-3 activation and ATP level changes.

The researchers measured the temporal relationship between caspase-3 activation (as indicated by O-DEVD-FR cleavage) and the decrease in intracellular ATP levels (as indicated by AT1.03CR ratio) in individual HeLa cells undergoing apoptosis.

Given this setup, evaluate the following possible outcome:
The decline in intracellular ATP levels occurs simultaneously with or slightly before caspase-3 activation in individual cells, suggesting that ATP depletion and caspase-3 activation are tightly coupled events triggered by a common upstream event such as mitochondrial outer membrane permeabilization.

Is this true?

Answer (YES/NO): NO